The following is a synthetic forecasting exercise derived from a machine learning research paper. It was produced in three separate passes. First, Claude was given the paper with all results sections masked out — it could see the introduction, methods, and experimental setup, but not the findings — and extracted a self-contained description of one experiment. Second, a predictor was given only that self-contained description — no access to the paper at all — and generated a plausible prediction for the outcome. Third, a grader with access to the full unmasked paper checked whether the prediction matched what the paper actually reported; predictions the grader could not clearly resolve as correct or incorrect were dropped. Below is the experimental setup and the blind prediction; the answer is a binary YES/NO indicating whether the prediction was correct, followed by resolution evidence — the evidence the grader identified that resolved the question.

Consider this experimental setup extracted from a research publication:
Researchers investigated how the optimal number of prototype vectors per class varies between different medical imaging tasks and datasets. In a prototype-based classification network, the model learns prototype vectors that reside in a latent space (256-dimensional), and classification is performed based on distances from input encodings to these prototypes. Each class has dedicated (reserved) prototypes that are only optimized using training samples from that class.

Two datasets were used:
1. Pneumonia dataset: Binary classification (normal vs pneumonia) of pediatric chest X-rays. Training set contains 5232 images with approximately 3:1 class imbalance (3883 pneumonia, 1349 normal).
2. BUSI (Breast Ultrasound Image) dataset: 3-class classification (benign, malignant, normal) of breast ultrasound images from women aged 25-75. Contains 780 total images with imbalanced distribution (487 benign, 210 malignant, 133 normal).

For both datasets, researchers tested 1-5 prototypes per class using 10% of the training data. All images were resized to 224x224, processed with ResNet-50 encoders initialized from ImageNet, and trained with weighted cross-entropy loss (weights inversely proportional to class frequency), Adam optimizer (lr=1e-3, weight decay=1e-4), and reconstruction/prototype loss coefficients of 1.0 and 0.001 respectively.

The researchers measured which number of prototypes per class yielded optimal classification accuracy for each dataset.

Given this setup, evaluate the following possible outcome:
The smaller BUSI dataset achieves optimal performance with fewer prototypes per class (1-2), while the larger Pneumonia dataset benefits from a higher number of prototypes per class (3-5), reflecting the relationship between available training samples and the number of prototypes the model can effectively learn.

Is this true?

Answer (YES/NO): NO